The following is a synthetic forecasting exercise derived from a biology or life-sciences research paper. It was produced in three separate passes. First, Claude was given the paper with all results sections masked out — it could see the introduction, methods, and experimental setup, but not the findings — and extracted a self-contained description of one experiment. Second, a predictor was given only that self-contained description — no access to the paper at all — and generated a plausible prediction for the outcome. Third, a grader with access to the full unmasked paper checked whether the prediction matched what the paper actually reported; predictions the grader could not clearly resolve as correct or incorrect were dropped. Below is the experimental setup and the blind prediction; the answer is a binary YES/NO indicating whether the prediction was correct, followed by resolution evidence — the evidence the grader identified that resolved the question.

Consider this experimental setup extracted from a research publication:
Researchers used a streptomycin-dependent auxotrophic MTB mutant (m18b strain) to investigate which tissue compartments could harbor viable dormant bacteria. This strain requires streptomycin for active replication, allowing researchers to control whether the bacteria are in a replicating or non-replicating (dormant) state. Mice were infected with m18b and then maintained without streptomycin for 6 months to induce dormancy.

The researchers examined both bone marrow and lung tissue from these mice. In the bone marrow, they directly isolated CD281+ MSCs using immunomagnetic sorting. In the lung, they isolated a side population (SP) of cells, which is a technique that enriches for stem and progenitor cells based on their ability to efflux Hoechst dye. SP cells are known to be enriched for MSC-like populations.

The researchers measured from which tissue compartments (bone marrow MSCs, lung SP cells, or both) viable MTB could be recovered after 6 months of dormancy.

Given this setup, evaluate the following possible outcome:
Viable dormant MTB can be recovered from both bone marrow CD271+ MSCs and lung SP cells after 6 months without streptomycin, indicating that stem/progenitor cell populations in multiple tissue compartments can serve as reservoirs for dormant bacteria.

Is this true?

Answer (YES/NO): YES